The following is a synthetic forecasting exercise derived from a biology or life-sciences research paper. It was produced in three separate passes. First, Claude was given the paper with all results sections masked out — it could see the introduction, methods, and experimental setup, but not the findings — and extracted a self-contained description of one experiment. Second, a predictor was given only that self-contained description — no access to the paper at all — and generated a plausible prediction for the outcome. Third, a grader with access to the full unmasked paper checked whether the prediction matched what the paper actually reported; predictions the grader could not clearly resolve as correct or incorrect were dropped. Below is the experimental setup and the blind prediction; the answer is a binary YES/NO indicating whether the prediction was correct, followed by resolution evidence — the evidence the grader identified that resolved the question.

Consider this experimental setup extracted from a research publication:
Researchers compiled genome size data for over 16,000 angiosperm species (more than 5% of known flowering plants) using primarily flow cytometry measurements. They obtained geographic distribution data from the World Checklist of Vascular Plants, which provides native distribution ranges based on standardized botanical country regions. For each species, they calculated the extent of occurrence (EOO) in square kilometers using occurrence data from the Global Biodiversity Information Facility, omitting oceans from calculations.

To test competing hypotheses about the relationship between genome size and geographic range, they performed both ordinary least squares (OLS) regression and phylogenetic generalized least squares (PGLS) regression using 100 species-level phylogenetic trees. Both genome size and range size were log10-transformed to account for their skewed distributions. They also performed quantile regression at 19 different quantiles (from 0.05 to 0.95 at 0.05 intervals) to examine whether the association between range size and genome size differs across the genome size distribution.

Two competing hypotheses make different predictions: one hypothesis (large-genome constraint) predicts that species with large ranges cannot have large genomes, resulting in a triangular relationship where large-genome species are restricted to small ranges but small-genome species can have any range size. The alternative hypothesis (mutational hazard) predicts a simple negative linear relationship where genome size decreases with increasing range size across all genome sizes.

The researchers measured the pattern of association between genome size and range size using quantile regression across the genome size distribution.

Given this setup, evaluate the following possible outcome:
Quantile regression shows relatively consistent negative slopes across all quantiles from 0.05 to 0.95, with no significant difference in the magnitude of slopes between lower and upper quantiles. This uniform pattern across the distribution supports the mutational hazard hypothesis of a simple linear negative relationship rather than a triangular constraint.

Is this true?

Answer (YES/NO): NO